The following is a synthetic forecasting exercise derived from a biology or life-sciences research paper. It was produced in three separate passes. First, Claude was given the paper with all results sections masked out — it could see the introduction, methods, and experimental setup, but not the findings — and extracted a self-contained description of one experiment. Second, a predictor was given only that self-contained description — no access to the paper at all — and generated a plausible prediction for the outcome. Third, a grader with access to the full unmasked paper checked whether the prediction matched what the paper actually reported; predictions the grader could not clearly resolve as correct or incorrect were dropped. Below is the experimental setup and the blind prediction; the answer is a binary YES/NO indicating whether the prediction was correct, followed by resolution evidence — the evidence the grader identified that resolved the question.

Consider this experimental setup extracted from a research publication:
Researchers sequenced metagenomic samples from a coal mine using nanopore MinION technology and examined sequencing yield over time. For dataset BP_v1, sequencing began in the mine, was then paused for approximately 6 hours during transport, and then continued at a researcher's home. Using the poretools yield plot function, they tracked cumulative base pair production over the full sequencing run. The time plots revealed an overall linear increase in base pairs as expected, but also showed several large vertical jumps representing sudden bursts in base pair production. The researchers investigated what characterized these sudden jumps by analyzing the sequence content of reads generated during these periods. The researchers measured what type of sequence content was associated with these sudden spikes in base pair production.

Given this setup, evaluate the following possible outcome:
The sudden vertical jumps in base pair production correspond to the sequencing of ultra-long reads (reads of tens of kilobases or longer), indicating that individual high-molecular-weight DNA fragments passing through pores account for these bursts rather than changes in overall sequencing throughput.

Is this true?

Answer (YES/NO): NO